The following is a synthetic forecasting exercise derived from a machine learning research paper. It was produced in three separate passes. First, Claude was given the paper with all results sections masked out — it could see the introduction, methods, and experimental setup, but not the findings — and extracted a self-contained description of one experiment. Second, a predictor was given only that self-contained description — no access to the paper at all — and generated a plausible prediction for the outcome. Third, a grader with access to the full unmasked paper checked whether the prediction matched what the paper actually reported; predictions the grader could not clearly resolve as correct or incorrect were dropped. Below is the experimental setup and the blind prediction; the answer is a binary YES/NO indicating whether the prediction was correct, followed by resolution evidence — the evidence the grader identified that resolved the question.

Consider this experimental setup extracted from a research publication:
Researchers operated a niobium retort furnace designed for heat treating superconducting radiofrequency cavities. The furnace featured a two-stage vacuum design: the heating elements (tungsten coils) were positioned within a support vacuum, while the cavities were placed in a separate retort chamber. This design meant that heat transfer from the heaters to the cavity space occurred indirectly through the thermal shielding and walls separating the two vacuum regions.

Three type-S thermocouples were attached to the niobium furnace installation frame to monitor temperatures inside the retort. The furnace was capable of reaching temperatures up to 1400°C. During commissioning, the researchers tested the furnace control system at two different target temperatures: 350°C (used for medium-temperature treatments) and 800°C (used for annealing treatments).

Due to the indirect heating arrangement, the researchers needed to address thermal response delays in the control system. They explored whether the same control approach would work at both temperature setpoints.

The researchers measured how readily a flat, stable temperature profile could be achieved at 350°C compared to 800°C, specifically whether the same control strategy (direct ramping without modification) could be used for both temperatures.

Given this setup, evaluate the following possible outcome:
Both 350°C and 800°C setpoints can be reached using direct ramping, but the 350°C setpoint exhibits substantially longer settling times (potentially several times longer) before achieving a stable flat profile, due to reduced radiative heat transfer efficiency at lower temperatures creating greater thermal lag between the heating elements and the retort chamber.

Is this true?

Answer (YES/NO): NO